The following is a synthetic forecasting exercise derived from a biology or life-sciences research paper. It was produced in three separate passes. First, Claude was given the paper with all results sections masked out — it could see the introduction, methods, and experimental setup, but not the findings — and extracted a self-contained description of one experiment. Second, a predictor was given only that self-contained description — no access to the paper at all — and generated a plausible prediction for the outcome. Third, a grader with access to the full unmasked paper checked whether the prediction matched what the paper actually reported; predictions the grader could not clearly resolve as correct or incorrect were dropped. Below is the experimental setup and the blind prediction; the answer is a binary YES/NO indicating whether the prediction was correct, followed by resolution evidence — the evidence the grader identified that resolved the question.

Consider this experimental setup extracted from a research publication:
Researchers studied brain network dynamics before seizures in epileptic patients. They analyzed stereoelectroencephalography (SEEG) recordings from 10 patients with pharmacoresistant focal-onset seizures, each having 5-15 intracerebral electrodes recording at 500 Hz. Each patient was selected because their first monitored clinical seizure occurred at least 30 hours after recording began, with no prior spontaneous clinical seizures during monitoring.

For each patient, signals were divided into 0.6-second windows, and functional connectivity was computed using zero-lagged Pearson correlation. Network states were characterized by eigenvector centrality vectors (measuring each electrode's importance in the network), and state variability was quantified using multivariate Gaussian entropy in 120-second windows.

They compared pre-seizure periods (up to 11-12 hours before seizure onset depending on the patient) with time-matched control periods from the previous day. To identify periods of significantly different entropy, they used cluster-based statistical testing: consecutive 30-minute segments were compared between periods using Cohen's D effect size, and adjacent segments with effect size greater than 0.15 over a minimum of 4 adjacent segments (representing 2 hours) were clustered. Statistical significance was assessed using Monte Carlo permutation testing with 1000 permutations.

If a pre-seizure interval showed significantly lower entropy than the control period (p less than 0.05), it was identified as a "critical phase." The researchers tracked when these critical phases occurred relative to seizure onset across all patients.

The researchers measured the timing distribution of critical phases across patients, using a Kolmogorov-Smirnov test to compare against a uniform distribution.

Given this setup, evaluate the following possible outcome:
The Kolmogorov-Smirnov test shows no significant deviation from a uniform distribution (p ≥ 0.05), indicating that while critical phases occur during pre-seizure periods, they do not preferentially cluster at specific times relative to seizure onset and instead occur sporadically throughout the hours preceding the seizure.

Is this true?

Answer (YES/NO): NO